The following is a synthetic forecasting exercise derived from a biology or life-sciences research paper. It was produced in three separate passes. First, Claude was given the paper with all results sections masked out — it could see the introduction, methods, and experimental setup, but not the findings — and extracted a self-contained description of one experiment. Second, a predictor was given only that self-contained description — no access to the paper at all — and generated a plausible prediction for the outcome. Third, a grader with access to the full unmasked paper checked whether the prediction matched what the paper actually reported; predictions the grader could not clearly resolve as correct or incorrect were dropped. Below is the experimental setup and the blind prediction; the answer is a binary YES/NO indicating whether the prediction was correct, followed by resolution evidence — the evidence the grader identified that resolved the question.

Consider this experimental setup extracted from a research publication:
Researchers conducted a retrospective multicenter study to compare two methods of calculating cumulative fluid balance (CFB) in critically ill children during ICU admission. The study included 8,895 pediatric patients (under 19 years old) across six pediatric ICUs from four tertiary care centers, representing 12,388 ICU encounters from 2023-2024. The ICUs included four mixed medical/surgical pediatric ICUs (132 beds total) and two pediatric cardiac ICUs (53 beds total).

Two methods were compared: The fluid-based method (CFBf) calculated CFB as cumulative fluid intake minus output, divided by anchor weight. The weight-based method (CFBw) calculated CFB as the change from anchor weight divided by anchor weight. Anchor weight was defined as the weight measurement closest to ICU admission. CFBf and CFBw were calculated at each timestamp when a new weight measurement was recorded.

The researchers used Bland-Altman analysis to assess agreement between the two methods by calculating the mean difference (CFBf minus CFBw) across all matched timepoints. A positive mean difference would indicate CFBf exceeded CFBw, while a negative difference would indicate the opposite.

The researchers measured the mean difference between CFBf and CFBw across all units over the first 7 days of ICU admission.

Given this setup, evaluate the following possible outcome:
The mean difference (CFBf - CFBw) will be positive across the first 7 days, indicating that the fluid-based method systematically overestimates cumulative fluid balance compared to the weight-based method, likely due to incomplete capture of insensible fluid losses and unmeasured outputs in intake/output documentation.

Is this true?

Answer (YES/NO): YES